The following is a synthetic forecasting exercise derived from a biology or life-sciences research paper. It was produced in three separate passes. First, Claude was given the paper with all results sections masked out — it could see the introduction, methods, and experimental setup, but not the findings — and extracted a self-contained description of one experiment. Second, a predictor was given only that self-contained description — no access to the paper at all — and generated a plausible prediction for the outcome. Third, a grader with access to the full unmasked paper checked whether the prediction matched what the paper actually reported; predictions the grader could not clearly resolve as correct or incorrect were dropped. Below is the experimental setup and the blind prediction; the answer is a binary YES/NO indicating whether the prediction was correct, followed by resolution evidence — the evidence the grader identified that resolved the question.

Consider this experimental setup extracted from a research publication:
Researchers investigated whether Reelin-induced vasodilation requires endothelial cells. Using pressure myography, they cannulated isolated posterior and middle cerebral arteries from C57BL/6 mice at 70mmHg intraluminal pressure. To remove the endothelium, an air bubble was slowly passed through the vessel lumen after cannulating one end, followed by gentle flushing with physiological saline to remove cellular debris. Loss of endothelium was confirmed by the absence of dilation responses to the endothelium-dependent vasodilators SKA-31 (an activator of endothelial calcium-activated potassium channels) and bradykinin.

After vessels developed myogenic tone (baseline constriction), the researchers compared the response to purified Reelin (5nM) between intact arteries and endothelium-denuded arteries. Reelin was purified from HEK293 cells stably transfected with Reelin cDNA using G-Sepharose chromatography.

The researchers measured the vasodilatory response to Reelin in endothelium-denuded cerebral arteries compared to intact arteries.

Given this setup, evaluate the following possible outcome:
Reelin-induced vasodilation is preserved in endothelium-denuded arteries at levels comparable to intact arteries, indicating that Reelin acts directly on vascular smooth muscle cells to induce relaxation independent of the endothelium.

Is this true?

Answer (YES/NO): NO